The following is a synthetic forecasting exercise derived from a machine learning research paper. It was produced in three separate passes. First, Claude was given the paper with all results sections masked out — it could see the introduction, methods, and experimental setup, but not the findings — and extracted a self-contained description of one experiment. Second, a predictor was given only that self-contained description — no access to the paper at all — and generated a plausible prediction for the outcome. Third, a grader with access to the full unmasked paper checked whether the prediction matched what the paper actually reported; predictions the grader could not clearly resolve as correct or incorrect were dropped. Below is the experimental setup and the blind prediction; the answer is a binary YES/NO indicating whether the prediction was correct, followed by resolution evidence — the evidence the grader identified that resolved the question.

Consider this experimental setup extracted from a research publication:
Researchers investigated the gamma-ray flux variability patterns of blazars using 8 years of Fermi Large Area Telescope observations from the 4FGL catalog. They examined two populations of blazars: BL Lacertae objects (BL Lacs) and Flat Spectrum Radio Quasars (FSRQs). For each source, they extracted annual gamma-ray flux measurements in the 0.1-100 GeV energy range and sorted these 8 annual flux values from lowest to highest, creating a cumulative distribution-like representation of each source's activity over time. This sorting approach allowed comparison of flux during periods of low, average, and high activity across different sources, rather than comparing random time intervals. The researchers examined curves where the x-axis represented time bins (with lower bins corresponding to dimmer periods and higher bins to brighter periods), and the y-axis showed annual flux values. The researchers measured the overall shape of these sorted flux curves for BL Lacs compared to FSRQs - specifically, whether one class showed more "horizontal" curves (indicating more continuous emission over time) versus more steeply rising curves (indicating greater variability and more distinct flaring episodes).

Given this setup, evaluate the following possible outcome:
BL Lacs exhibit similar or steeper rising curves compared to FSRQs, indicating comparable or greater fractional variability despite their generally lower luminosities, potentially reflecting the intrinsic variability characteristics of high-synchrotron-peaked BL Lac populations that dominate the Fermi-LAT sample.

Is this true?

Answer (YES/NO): NO